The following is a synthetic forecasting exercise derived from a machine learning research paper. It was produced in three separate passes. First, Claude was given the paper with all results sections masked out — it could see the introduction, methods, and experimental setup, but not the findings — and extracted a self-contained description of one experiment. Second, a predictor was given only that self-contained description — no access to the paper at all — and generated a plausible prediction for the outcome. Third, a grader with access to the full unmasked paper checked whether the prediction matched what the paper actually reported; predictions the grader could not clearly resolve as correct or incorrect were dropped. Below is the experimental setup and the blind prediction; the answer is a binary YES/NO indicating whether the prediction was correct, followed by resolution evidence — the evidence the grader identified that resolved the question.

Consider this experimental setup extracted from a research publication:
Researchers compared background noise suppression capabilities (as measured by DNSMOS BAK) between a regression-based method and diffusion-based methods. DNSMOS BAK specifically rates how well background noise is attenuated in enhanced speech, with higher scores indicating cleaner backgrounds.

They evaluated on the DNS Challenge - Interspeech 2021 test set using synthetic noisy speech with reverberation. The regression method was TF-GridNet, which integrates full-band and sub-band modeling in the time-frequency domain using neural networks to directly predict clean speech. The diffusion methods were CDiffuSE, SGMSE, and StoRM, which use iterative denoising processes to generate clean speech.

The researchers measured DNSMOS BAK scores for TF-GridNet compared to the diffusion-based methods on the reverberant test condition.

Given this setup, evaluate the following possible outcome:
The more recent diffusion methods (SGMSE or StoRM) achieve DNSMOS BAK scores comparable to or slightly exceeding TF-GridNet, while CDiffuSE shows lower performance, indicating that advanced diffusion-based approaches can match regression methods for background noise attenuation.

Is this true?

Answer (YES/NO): YES